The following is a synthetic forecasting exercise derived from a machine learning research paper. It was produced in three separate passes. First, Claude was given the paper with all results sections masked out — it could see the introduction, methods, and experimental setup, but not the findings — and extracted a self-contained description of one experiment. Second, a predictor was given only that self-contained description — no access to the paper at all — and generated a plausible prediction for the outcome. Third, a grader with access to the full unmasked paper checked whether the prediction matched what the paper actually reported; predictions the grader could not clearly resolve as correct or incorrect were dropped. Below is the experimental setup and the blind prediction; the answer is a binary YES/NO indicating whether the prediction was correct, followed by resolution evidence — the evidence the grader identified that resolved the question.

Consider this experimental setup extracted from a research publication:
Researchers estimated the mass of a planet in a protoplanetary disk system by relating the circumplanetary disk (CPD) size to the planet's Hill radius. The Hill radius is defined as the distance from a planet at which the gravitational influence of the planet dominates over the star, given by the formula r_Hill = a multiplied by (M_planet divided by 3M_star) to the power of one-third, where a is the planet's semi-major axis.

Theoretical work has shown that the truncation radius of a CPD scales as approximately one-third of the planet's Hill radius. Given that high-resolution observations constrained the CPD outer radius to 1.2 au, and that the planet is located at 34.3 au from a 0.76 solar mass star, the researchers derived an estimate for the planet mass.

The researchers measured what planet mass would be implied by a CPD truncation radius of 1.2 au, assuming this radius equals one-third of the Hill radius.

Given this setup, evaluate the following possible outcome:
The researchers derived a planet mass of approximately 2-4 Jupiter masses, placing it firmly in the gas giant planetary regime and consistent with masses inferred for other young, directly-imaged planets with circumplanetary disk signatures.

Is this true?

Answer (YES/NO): YES